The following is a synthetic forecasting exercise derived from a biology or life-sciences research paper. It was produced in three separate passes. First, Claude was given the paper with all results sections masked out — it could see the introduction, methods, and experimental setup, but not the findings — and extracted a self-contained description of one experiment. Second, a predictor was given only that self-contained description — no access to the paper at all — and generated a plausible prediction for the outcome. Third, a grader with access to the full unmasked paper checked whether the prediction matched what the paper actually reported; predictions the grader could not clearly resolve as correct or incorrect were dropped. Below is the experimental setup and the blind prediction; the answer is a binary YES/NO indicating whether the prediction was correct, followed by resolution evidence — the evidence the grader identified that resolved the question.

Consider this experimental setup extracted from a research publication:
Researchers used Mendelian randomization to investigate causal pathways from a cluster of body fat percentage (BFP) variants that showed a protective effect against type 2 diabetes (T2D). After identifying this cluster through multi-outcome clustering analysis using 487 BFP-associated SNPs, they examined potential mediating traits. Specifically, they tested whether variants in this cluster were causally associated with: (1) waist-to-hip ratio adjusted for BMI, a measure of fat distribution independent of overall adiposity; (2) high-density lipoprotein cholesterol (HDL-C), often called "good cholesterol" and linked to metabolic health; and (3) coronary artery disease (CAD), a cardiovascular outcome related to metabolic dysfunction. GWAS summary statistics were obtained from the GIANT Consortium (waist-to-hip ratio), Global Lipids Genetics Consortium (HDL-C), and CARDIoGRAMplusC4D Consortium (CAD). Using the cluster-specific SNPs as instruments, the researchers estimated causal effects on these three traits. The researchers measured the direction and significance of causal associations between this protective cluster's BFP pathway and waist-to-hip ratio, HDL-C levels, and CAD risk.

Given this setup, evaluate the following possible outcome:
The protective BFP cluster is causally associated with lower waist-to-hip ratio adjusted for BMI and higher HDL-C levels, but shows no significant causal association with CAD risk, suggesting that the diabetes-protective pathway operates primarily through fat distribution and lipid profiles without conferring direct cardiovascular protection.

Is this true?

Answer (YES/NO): NO